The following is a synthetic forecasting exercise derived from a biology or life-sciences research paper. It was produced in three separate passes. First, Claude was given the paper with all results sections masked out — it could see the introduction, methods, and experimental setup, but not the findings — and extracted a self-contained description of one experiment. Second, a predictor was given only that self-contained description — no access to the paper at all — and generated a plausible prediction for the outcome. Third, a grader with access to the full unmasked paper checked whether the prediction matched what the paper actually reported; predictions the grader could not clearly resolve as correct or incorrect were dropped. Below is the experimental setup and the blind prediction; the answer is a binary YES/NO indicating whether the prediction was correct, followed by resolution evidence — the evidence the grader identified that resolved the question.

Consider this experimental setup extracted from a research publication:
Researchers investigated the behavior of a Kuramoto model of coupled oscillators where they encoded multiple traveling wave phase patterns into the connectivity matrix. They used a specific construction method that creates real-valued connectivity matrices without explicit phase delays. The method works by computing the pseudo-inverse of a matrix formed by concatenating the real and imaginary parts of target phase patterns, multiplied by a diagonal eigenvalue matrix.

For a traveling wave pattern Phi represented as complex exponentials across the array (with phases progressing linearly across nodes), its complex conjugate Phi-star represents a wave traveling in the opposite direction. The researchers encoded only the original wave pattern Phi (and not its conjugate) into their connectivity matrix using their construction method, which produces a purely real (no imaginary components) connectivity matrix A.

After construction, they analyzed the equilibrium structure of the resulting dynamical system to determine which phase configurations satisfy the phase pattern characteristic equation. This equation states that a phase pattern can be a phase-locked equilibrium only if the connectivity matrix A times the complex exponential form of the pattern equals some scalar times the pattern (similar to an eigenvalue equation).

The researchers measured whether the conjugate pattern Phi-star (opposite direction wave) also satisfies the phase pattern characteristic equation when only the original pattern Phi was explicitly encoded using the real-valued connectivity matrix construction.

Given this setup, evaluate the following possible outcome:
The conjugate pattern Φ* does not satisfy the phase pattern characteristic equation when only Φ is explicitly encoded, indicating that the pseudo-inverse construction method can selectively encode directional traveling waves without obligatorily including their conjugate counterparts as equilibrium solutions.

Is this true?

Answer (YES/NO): NO